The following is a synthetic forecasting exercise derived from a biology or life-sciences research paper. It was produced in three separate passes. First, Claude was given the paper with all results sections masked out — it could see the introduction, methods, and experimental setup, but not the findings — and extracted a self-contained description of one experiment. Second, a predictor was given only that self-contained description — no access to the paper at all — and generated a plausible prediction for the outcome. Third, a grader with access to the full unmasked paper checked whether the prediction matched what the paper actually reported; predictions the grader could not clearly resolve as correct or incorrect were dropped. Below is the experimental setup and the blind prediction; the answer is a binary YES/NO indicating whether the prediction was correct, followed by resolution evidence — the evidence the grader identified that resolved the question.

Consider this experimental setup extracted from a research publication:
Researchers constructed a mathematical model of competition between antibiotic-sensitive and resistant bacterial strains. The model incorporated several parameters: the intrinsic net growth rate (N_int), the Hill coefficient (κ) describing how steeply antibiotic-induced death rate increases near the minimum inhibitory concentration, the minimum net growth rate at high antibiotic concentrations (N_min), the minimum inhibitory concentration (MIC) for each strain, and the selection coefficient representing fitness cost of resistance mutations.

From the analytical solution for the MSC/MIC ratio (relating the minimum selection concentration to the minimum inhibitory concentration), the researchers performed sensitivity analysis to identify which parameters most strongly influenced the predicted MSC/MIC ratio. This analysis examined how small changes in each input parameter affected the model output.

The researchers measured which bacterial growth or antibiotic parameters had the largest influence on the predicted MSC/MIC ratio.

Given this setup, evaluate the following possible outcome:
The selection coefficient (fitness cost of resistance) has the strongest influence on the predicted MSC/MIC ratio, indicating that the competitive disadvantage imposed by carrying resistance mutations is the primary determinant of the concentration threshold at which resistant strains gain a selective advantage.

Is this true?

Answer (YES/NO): NO